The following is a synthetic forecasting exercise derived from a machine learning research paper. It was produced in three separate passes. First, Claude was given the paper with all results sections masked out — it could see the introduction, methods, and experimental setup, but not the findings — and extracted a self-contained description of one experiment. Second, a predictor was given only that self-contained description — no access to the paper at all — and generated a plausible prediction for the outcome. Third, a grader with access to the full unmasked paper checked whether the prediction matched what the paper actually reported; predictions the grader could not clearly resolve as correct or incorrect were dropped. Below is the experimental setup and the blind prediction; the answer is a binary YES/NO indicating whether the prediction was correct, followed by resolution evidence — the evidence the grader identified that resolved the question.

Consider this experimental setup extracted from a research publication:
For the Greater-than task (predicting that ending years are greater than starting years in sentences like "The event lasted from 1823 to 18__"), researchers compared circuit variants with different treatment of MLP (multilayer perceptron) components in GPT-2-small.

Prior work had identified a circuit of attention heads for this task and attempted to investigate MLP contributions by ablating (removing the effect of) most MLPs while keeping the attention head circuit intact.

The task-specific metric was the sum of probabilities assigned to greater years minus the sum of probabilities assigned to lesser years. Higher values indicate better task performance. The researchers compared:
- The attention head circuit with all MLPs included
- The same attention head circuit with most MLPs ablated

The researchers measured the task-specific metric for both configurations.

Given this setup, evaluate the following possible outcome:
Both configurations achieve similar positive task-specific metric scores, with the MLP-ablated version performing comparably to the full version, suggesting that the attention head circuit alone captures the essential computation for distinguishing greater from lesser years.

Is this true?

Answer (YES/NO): YES